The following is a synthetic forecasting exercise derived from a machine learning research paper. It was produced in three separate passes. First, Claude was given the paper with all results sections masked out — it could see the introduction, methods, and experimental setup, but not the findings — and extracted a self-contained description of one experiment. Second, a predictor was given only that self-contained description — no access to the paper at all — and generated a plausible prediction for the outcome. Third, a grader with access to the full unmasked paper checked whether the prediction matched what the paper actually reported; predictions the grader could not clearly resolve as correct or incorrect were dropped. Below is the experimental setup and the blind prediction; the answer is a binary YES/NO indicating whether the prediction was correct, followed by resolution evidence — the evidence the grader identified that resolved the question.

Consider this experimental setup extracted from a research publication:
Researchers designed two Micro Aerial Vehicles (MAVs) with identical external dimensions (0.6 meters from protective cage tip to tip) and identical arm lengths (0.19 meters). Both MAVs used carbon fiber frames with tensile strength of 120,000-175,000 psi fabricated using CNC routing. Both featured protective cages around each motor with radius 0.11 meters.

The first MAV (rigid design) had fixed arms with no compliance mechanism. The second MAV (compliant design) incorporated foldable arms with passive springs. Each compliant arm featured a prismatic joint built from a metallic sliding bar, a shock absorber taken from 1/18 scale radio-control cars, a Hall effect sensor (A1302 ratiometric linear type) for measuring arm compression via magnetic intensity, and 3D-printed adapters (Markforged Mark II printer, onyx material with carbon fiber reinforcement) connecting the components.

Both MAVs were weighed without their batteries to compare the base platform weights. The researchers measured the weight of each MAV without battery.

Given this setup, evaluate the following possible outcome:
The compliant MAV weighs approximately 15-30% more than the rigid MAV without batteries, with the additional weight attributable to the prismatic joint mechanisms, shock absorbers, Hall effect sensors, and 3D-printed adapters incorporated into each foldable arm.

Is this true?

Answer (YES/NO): YES